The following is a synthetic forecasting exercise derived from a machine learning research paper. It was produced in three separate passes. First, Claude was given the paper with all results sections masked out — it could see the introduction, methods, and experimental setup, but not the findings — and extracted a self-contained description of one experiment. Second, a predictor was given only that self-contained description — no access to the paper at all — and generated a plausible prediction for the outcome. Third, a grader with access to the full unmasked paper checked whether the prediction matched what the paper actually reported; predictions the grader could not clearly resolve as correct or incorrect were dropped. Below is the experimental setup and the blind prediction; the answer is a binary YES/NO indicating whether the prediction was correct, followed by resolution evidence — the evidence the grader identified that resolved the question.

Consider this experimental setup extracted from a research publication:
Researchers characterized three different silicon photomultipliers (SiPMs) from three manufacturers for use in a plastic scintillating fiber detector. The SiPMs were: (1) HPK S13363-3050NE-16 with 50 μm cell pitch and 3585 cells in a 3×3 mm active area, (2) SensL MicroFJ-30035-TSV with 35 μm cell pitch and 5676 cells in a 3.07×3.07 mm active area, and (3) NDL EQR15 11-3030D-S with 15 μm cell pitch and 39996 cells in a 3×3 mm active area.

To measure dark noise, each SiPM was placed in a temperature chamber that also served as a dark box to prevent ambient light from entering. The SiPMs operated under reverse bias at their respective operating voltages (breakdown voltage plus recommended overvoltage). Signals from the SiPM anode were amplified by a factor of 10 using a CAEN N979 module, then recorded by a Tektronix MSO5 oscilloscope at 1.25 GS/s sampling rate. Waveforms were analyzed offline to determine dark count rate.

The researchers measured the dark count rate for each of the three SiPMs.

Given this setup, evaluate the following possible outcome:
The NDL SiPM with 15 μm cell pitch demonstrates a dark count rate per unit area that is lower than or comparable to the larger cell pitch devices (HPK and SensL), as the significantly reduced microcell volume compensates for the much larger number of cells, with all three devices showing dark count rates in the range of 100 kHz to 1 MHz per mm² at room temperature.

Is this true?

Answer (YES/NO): NO